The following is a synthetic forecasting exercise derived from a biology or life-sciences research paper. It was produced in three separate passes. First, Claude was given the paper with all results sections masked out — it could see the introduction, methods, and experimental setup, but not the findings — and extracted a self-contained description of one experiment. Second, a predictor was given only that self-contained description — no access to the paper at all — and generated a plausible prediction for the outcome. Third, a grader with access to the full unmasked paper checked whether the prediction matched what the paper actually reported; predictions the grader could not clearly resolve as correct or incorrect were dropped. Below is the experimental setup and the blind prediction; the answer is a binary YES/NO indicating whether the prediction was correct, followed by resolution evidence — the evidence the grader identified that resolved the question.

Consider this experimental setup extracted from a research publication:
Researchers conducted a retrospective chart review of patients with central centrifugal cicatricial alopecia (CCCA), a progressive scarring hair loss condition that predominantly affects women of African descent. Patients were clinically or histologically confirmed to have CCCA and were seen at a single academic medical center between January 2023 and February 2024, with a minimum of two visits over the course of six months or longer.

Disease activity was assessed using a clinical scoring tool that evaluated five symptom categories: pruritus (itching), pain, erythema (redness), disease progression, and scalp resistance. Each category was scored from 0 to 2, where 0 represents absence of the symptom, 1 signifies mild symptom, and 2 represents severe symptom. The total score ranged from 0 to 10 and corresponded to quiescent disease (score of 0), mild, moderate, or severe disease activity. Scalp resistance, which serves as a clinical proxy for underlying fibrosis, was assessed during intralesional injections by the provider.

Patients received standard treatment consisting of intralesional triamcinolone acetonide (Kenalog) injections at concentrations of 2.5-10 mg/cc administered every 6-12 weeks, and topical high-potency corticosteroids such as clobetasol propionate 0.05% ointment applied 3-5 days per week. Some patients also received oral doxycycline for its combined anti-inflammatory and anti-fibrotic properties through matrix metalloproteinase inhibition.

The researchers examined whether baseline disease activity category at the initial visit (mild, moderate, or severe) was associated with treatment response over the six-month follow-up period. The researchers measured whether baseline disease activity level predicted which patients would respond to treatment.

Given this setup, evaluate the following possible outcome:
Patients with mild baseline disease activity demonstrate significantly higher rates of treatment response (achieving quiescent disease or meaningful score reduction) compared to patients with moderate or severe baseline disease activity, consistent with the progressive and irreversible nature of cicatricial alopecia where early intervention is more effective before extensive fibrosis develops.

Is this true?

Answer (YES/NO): NO